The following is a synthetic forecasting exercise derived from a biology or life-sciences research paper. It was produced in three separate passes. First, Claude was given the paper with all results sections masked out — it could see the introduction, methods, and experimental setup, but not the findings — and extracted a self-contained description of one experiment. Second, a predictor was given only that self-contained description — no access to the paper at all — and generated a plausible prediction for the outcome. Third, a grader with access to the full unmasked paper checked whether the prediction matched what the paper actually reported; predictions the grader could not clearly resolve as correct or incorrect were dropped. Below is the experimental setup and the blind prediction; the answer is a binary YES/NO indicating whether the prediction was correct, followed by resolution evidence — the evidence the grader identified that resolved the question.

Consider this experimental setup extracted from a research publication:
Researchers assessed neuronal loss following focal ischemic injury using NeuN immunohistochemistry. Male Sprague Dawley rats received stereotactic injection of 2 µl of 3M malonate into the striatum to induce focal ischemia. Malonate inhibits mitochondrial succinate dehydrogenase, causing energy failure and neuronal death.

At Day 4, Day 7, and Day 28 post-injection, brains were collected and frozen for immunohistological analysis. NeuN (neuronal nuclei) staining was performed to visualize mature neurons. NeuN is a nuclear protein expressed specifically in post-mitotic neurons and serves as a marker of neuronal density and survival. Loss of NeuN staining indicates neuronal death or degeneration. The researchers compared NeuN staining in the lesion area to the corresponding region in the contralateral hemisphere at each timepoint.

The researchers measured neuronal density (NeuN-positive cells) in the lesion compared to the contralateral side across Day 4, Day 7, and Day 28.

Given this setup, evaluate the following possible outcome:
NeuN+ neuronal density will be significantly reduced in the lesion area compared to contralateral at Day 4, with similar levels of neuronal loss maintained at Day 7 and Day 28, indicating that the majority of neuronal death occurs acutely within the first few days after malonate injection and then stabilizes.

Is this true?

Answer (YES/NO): YES